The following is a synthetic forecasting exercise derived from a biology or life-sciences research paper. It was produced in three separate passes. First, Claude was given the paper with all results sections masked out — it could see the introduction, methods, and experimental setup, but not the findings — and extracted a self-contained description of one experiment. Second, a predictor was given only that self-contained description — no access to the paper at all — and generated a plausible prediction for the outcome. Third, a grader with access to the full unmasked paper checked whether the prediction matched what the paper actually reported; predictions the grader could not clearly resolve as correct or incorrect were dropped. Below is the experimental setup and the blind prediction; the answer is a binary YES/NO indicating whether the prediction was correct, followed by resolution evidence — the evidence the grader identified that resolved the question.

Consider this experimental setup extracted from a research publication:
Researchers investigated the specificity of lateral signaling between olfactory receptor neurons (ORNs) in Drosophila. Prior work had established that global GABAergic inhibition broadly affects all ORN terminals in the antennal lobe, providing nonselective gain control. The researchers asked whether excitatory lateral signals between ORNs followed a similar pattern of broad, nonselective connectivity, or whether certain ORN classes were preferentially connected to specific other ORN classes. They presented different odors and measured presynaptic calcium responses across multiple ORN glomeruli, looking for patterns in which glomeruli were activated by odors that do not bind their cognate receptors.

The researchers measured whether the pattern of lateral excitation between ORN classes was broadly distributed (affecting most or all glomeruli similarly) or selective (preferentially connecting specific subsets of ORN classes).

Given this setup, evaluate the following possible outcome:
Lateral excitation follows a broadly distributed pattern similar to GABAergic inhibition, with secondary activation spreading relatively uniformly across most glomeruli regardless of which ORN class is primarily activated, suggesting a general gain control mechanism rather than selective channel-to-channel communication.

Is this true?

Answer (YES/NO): NO